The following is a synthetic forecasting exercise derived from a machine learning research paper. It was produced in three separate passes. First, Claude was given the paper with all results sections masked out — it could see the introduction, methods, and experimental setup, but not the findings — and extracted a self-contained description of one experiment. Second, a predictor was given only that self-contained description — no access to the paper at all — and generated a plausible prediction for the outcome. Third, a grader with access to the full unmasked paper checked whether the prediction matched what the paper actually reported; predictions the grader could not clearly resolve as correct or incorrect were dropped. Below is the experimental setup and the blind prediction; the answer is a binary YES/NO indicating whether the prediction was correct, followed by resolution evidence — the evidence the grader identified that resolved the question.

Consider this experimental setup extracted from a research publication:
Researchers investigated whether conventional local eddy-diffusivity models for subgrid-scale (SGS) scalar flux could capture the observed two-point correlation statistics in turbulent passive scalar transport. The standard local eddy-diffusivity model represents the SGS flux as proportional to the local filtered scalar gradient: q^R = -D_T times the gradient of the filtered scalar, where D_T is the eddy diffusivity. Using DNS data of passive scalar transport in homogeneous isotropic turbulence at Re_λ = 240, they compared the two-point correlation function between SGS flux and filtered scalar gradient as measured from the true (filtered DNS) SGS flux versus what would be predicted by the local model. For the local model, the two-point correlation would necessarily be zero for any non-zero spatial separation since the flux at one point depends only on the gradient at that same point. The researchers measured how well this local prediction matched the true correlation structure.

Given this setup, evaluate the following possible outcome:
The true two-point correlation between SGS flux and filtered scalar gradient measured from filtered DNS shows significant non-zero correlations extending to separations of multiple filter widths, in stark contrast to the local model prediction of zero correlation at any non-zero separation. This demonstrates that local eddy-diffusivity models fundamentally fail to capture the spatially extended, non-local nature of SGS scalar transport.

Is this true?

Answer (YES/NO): YES